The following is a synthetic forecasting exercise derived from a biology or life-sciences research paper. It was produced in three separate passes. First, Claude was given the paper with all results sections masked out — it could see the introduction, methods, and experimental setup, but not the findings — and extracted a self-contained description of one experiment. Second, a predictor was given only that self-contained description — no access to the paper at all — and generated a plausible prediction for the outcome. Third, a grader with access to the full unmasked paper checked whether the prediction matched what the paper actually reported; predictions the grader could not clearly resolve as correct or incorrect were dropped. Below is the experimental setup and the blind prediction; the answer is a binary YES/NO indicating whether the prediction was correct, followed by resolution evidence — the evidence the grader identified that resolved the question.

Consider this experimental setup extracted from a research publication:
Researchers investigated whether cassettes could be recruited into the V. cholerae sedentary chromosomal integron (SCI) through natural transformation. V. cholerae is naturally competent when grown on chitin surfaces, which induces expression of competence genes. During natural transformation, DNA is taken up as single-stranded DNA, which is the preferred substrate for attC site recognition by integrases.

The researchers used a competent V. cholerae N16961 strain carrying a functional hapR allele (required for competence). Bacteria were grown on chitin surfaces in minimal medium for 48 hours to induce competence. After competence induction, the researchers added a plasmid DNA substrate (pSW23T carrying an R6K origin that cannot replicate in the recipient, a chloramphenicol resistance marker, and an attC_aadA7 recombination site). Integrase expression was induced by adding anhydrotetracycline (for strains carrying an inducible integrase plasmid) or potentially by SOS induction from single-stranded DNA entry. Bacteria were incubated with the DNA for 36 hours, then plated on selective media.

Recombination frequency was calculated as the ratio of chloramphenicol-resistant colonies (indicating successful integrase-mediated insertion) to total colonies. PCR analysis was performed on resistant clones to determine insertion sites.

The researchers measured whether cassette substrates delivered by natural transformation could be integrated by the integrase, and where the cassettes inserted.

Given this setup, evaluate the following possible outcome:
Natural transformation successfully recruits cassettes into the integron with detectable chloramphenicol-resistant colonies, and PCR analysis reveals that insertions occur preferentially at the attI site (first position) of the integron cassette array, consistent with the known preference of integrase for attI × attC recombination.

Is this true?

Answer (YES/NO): YES